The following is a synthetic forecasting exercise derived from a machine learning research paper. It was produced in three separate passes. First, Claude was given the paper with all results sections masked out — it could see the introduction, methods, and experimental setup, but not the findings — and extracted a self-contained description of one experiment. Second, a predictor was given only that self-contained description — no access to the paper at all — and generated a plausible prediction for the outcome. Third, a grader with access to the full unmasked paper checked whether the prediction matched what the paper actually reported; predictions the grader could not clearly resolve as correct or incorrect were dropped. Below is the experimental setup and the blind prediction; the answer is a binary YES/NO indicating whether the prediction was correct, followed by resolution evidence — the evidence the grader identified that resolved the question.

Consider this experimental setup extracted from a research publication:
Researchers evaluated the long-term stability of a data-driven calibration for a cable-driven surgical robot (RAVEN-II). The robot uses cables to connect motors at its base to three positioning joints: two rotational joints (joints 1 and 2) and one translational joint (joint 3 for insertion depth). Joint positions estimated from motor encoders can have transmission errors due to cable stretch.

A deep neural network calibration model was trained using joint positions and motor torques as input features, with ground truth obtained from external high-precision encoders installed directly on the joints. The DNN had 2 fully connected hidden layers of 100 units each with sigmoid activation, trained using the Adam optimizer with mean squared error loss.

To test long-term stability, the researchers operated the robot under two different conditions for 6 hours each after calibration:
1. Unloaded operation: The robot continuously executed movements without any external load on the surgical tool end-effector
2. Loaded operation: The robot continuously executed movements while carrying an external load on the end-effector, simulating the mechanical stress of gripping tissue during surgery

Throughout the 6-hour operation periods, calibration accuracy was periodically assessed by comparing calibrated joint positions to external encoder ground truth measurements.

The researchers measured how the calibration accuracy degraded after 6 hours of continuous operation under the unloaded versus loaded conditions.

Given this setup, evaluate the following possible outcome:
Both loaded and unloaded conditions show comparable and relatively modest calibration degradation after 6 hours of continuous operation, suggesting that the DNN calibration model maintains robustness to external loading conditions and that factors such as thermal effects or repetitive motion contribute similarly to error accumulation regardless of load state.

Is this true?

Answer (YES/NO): NO